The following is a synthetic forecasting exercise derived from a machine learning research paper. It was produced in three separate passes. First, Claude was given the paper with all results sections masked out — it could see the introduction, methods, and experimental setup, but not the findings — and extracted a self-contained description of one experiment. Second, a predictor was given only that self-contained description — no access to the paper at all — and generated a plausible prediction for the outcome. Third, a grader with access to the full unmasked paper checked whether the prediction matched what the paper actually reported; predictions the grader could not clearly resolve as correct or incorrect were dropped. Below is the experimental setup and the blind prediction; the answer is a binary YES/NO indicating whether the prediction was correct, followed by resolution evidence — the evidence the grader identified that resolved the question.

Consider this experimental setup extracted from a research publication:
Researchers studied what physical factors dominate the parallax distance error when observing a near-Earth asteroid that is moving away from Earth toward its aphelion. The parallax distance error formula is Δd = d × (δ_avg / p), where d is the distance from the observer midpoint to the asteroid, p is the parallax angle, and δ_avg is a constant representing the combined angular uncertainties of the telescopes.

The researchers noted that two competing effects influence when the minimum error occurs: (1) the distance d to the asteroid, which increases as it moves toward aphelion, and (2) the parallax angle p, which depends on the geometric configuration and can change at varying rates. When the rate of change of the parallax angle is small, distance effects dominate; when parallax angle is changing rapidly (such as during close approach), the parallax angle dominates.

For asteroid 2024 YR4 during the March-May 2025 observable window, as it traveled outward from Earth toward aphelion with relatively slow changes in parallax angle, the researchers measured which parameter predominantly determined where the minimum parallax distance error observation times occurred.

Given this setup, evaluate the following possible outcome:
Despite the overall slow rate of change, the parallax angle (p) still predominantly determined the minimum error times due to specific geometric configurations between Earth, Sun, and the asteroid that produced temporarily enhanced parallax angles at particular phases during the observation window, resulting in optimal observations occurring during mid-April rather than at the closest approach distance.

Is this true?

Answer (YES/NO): NO